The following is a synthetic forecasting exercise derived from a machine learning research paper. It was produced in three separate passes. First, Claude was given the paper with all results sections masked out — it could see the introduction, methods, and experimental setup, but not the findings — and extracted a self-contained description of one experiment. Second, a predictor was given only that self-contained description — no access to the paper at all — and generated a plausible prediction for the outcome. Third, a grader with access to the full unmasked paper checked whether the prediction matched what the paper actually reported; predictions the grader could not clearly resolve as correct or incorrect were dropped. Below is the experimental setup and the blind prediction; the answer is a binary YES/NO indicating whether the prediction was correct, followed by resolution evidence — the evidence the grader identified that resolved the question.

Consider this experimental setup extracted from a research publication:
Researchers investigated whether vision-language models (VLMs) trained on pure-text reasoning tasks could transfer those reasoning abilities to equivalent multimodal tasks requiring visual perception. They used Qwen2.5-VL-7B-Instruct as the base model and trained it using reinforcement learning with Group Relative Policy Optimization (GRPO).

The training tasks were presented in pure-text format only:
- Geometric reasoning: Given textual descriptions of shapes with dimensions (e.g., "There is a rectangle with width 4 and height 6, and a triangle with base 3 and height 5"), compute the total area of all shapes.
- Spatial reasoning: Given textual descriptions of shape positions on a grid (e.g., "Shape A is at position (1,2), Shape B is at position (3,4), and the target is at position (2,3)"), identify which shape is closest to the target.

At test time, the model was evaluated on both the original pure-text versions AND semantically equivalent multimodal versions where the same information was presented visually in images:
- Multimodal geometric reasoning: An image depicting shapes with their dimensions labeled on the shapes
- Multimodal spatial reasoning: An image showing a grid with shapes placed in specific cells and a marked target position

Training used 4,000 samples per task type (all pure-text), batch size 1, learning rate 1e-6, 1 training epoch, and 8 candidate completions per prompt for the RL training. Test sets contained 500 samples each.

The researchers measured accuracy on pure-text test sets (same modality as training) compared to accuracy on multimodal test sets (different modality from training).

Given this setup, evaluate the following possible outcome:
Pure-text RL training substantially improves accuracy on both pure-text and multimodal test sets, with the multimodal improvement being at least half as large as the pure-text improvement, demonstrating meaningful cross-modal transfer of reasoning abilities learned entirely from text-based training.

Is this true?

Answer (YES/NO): NO